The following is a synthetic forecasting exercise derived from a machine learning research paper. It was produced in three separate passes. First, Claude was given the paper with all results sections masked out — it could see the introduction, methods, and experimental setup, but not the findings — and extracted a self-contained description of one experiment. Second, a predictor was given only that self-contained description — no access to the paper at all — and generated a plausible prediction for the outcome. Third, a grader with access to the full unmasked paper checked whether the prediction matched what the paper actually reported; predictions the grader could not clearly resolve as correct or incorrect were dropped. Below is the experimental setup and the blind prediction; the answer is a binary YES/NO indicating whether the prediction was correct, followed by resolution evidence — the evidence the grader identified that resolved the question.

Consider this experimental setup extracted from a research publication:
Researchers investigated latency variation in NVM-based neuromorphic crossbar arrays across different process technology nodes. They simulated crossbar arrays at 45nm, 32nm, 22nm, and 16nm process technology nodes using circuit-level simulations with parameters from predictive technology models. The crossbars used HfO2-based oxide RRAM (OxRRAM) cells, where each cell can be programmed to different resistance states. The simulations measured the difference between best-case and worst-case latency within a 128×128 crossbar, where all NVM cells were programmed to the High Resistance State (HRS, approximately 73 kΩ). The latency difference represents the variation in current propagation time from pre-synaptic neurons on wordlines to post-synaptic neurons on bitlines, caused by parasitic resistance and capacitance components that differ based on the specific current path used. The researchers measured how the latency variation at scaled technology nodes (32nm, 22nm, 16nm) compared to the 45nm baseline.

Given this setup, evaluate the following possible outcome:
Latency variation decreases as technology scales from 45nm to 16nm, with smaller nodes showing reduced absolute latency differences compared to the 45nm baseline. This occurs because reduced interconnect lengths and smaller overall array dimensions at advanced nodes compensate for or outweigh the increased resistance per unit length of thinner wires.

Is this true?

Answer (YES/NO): NO